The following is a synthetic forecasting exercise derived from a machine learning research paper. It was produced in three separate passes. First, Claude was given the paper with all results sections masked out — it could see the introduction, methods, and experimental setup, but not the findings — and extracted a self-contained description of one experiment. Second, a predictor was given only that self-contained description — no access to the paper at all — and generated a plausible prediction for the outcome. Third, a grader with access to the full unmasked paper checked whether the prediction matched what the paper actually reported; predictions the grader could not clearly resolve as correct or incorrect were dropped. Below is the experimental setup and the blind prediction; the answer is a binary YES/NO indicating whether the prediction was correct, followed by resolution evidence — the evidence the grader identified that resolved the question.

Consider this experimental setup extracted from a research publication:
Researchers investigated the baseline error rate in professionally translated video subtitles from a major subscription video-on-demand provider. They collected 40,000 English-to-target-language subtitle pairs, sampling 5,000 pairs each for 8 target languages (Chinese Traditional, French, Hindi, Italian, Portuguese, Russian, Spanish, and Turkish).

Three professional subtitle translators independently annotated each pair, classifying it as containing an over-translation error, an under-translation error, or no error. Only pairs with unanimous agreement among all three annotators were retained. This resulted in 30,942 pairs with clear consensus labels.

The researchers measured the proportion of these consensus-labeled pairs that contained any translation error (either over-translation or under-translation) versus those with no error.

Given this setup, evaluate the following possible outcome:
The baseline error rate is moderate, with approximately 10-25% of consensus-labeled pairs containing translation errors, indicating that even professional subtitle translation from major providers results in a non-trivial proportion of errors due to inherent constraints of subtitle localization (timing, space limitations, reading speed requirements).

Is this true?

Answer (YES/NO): NO